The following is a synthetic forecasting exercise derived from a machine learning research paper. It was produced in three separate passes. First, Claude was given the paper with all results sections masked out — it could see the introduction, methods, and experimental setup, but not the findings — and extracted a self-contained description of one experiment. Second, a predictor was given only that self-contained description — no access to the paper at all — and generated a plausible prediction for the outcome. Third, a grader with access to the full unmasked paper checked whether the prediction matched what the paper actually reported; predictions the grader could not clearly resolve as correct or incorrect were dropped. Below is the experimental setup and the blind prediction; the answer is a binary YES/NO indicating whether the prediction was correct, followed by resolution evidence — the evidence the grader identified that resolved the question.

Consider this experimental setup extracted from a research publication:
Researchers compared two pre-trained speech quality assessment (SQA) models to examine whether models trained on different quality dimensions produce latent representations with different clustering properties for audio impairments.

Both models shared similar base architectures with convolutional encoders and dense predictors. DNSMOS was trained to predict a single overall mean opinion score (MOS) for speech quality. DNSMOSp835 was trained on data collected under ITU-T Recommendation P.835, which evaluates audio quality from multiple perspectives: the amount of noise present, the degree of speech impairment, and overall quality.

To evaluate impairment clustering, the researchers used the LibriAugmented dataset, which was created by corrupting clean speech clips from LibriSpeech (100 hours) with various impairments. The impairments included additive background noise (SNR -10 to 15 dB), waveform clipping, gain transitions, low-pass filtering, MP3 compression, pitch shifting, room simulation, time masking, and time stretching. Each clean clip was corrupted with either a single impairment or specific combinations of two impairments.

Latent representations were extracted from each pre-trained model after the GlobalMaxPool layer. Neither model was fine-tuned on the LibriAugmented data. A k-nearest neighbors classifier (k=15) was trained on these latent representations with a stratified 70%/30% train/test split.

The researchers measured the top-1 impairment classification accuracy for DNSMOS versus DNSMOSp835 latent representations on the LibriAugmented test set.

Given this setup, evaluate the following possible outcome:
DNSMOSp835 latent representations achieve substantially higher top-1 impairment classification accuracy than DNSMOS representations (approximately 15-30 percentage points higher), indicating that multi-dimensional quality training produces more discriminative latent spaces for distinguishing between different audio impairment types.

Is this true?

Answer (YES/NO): YES